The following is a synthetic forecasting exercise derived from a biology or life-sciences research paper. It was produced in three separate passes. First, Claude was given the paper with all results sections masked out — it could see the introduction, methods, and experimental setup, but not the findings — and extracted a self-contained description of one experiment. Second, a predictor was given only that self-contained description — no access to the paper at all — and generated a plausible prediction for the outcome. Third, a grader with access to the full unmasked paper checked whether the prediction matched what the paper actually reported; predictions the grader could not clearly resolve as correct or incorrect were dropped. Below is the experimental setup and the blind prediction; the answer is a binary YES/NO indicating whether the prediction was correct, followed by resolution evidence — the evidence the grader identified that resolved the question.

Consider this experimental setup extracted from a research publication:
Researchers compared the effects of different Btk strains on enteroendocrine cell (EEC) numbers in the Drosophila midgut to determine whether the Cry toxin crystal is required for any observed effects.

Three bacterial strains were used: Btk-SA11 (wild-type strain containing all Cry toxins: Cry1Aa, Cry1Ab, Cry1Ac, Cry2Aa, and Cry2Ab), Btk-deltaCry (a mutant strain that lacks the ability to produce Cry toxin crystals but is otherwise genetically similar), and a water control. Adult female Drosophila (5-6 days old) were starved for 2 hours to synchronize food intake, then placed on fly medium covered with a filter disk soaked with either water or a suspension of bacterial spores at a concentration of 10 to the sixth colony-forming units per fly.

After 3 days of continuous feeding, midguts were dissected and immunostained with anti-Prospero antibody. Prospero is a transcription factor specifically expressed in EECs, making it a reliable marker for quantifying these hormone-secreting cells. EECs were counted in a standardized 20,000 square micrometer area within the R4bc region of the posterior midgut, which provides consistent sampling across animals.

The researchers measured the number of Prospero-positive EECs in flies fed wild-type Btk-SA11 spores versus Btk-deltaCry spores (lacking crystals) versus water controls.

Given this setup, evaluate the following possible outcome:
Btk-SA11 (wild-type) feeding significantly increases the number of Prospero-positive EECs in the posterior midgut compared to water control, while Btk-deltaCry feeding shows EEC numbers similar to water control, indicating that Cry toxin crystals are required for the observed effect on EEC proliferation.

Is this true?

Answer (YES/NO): YES